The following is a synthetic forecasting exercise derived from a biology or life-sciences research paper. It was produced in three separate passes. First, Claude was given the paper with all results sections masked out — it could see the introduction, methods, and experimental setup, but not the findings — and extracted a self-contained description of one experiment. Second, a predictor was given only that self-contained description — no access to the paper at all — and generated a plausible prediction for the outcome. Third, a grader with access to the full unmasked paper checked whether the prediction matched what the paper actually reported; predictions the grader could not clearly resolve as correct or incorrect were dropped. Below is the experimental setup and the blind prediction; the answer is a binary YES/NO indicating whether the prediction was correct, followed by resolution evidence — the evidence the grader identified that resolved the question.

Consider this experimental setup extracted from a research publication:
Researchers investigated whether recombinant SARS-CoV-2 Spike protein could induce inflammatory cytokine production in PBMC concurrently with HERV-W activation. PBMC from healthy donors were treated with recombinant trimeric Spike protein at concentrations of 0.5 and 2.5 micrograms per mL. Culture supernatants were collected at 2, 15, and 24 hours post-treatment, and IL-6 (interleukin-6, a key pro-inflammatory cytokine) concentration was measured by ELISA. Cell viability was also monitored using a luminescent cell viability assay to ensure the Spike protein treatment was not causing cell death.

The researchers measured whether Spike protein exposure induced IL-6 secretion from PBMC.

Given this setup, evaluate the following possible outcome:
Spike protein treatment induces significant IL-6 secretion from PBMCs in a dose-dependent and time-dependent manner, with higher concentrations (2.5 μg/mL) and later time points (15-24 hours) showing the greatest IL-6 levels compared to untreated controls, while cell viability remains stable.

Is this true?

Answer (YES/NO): NO